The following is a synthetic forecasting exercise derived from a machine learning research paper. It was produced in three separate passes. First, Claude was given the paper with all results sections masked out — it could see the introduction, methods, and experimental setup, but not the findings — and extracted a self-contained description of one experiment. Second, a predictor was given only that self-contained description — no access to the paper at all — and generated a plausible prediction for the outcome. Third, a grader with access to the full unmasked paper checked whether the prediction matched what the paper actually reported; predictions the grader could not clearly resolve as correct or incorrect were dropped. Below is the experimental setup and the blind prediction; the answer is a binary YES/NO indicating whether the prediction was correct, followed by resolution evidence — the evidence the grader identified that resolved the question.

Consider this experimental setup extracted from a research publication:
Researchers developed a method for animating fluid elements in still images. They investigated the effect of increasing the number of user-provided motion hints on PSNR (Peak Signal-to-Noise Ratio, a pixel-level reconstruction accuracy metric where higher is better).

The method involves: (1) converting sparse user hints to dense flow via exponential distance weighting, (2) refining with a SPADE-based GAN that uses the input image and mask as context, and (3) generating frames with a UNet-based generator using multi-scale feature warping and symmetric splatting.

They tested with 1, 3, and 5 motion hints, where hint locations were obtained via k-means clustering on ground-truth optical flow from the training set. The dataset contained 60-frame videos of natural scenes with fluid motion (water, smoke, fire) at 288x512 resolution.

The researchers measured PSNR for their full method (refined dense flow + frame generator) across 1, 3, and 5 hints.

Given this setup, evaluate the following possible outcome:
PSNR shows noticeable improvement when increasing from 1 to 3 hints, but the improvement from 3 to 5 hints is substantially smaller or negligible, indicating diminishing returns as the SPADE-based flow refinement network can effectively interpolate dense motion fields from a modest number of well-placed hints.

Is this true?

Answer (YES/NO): NO